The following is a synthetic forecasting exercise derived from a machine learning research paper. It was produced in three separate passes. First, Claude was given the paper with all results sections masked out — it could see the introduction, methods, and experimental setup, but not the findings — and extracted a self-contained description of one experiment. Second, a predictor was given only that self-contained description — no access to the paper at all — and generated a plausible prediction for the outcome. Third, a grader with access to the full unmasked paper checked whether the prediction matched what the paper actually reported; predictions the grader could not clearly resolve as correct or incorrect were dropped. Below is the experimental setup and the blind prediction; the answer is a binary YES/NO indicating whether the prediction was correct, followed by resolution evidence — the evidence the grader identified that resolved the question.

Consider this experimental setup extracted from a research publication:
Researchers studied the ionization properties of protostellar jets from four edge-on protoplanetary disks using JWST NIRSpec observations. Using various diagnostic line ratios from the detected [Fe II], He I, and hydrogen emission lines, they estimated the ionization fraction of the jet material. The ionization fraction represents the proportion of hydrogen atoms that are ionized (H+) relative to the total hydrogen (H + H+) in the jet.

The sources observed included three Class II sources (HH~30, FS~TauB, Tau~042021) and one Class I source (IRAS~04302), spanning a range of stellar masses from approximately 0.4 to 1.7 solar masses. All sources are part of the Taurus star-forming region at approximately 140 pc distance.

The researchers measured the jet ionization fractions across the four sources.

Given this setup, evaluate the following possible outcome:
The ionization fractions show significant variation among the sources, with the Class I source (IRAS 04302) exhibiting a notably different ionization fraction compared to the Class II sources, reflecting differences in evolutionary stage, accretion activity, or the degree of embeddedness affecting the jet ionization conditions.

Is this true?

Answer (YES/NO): NO